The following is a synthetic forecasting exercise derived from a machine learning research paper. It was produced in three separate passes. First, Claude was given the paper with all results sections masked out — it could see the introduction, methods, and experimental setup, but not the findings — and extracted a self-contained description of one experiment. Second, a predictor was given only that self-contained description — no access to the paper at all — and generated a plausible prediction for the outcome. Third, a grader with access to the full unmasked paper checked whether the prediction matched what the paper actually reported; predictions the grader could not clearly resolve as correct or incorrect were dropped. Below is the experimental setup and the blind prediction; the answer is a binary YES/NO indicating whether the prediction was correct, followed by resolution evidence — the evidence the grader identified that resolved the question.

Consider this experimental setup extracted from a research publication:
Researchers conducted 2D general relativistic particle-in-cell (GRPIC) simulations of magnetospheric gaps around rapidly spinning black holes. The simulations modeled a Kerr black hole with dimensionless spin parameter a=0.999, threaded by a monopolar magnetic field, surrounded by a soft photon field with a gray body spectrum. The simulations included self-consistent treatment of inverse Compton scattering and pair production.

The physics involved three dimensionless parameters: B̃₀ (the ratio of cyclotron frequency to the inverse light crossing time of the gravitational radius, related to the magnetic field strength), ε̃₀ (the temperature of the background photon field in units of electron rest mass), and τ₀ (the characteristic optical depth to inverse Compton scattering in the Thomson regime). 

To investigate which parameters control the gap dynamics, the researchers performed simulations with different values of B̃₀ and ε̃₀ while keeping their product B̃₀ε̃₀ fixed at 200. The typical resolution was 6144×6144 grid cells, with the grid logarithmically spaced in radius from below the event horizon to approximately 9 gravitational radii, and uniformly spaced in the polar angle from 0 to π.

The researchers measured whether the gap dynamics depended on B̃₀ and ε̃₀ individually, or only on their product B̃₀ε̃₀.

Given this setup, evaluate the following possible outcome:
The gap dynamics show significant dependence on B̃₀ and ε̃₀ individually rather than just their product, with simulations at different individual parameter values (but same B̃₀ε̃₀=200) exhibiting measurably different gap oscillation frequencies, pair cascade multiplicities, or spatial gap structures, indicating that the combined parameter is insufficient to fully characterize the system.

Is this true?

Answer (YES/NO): NO